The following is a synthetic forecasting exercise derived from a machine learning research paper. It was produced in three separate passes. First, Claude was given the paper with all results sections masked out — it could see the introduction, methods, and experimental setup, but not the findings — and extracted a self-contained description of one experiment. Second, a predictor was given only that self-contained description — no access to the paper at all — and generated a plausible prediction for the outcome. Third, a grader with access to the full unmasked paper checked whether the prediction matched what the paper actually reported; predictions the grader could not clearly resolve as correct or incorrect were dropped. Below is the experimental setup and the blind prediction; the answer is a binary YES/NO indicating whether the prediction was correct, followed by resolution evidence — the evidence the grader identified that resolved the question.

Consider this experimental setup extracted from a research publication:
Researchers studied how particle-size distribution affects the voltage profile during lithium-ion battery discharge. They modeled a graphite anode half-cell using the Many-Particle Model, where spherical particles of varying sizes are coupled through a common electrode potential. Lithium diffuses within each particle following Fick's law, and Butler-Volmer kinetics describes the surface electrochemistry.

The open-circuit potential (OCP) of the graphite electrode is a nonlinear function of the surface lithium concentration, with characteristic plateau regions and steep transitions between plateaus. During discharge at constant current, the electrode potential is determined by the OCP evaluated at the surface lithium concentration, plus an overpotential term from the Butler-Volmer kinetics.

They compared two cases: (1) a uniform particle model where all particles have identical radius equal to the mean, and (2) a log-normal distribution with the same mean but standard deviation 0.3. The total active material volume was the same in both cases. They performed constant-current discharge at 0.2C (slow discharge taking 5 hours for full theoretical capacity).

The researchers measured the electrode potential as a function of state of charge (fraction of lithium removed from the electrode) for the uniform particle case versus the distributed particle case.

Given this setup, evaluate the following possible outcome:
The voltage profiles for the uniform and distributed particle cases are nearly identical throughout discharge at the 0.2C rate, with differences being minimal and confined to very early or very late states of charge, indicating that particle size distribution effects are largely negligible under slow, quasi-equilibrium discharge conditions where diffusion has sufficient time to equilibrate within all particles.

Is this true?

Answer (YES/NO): NO